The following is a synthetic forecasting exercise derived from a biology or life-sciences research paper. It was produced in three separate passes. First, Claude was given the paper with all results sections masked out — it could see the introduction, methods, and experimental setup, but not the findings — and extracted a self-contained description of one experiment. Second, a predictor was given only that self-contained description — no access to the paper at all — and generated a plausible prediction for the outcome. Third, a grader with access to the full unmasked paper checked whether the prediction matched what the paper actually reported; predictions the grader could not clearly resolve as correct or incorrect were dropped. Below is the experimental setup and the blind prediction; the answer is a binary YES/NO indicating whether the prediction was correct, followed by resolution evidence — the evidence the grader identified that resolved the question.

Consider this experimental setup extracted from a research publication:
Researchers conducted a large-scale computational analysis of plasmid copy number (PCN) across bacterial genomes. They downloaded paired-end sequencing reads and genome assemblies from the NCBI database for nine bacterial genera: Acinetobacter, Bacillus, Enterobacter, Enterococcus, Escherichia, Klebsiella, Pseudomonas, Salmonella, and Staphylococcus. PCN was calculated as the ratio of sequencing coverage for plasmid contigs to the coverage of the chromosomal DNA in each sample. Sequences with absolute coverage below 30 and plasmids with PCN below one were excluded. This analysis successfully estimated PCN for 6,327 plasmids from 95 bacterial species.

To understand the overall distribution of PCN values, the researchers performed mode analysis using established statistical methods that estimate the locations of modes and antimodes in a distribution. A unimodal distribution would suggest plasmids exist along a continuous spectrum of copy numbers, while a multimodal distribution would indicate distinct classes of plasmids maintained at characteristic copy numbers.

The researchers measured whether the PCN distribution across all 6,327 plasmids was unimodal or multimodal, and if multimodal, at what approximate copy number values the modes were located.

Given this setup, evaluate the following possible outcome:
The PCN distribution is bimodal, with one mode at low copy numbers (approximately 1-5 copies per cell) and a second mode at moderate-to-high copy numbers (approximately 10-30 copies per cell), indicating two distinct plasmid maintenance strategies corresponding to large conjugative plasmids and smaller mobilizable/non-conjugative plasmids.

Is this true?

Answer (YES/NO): YES